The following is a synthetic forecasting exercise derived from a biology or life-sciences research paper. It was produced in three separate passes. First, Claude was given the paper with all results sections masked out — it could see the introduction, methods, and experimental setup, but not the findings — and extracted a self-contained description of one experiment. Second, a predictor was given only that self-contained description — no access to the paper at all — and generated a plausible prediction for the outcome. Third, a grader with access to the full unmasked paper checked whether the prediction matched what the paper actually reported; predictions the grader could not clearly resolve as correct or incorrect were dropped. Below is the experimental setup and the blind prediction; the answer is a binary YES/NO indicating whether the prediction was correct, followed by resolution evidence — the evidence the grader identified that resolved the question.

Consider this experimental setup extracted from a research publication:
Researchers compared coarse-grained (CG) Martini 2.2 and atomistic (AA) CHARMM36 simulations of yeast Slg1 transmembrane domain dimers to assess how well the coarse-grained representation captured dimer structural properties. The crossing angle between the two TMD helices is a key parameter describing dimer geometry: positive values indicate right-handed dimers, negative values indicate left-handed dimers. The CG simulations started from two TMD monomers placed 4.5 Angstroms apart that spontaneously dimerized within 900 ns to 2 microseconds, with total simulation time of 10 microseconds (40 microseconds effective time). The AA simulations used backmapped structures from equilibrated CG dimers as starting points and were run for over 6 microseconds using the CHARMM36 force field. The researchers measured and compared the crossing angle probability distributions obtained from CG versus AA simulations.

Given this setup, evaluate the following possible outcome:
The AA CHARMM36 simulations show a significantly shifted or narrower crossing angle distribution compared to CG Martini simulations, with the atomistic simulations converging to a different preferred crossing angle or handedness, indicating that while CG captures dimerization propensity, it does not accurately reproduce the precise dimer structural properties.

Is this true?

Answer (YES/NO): YES